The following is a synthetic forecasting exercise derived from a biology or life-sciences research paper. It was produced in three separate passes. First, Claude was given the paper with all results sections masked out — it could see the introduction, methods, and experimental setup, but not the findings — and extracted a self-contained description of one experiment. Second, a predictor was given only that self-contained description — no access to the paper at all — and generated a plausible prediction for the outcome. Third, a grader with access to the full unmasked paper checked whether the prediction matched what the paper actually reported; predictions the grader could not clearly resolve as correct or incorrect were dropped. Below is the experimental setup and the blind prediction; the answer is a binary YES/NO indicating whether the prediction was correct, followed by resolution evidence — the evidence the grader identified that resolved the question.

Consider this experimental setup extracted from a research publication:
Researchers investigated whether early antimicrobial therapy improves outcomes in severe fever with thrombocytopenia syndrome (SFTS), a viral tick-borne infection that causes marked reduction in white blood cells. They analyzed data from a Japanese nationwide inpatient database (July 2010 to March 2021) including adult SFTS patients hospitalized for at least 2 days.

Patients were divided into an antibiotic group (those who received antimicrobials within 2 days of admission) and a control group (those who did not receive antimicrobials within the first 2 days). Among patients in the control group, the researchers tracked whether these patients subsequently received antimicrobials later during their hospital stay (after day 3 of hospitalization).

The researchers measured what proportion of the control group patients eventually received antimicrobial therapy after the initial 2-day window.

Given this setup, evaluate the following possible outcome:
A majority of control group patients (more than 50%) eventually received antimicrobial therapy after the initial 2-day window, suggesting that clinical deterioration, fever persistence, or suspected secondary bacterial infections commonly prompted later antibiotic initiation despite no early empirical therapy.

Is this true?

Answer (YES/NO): NO